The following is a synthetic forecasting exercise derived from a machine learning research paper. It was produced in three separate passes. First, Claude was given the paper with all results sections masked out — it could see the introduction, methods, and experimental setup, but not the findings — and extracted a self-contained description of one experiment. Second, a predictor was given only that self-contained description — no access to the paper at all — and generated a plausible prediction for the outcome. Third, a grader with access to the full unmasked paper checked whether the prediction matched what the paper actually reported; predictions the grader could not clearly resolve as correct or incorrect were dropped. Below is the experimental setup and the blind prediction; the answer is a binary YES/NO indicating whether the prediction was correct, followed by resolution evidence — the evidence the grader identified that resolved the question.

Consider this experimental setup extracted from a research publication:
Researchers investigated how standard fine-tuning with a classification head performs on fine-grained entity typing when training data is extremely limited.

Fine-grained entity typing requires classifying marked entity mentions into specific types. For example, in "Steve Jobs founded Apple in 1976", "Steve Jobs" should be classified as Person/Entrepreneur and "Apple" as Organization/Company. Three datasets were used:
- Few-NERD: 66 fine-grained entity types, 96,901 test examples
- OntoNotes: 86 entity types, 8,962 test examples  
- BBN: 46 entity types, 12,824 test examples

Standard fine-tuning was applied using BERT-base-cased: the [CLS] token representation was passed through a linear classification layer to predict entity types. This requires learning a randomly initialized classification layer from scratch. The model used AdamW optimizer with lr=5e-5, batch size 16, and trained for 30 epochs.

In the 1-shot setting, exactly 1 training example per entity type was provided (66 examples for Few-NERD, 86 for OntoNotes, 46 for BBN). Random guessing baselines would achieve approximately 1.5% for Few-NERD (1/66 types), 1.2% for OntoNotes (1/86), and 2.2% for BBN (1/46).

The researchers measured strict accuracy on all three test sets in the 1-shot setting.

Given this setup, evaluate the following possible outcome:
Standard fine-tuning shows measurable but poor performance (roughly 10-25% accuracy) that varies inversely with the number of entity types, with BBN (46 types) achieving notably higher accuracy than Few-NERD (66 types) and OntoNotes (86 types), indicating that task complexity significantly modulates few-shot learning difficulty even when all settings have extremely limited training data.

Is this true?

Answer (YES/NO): NO